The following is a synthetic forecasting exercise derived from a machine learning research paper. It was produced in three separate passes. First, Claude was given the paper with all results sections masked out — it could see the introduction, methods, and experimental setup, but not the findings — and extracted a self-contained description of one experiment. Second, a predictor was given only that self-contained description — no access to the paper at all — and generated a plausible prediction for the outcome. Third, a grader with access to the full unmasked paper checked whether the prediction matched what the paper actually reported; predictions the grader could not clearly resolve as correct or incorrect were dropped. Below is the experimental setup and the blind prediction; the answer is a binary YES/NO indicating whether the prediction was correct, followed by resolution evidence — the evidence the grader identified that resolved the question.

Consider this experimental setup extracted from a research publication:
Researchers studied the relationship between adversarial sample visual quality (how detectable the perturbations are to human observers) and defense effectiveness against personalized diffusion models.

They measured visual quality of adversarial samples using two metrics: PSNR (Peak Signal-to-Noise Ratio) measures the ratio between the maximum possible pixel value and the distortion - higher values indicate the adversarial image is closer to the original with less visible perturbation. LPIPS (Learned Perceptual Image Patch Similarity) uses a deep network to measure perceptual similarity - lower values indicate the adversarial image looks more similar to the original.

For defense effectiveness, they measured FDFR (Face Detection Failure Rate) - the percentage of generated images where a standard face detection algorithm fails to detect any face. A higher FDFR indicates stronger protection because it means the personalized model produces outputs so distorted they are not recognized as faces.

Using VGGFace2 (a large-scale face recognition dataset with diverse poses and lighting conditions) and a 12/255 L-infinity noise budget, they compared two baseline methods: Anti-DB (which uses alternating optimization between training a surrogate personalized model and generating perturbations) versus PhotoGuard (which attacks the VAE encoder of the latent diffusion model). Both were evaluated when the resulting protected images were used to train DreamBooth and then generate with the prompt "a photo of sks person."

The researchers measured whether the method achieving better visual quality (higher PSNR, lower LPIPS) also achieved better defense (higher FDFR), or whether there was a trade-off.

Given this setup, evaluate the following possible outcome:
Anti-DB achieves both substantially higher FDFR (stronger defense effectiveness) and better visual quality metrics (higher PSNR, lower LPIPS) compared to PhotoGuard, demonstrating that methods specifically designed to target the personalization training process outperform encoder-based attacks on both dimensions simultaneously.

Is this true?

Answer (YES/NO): YES